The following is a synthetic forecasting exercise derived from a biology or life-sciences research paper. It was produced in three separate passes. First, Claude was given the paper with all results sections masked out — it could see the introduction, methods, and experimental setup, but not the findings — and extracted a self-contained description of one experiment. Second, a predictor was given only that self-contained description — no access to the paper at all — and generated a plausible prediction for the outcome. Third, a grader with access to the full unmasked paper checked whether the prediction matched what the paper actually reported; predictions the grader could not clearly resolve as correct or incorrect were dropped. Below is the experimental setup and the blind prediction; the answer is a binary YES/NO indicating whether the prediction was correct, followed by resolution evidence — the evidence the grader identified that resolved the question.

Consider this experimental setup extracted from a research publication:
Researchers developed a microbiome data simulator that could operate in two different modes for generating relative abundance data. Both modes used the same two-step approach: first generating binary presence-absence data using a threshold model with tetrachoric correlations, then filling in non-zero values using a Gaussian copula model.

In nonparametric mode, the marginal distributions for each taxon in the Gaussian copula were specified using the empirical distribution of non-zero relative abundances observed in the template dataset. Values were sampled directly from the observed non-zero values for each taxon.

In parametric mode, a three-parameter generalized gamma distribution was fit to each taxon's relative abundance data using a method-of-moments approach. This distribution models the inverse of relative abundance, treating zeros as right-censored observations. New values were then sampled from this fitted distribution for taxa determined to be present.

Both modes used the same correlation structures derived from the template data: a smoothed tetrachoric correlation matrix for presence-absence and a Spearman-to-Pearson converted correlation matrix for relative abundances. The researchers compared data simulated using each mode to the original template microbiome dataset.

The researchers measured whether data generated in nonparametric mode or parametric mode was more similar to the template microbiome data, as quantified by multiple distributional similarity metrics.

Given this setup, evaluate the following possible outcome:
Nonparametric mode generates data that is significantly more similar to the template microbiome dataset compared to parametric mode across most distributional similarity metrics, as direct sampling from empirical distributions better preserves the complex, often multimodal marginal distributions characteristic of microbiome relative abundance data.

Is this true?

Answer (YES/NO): YES